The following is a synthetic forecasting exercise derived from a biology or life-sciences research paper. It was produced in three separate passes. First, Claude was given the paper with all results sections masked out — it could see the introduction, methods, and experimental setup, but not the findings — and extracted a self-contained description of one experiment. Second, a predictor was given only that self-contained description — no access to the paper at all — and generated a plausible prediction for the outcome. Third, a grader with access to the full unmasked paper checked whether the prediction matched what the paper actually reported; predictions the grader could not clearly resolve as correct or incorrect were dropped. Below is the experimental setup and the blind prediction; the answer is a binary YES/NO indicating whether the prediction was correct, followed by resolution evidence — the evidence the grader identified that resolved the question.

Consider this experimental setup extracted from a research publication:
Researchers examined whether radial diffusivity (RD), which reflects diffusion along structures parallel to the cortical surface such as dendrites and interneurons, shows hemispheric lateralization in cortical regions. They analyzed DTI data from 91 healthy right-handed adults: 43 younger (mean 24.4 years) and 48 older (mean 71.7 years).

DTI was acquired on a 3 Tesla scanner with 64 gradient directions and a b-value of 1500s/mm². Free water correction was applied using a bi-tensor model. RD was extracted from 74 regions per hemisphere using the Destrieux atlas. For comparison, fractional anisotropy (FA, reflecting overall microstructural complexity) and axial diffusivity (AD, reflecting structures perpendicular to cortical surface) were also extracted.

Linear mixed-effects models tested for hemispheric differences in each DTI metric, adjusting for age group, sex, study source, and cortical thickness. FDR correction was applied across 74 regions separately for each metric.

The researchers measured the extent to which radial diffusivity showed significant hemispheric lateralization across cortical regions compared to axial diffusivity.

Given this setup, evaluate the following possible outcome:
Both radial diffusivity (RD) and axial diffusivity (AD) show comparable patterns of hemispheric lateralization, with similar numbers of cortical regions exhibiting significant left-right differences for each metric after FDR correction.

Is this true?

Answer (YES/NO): YES